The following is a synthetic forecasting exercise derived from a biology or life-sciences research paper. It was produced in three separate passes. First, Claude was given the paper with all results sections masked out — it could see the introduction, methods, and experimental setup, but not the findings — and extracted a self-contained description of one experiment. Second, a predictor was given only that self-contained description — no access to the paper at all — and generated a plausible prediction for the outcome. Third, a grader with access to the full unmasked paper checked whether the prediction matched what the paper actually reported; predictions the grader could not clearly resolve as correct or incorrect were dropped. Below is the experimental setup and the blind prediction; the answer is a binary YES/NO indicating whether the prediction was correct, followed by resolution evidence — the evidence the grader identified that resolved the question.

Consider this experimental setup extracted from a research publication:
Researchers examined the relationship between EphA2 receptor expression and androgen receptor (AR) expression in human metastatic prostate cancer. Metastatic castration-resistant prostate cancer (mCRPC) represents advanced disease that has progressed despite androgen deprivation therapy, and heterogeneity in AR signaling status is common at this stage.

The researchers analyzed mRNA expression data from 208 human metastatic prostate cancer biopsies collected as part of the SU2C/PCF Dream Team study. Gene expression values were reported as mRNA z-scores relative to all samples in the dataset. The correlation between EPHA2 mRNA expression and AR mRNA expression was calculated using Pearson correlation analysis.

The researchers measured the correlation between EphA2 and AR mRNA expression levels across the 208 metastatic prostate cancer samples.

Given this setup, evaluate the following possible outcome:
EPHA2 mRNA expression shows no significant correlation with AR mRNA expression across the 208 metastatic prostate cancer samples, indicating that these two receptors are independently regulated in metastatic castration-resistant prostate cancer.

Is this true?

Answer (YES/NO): NO